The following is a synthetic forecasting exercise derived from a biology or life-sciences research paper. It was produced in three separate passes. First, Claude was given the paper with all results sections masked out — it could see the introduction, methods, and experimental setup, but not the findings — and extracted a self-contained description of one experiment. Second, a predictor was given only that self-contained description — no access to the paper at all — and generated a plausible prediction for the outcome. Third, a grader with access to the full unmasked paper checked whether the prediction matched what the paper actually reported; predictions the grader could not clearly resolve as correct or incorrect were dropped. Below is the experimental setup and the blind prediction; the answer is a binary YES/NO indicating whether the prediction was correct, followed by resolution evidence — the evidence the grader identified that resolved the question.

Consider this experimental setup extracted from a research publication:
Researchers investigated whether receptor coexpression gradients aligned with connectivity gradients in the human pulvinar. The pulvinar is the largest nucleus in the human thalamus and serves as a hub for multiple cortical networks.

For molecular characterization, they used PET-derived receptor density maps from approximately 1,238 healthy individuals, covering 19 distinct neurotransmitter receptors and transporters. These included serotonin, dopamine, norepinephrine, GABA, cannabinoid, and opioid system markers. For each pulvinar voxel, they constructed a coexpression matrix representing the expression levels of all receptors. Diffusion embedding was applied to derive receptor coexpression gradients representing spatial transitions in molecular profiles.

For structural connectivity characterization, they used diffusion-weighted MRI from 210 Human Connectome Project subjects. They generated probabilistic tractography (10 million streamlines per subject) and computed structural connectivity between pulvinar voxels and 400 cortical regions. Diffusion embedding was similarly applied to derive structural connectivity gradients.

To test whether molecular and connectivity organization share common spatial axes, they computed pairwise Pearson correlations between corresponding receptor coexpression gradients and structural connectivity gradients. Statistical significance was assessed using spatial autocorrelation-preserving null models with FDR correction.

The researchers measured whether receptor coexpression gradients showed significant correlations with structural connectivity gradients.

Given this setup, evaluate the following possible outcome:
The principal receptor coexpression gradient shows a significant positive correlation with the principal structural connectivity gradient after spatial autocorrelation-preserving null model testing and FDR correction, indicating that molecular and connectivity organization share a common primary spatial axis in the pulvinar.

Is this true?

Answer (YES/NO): NO